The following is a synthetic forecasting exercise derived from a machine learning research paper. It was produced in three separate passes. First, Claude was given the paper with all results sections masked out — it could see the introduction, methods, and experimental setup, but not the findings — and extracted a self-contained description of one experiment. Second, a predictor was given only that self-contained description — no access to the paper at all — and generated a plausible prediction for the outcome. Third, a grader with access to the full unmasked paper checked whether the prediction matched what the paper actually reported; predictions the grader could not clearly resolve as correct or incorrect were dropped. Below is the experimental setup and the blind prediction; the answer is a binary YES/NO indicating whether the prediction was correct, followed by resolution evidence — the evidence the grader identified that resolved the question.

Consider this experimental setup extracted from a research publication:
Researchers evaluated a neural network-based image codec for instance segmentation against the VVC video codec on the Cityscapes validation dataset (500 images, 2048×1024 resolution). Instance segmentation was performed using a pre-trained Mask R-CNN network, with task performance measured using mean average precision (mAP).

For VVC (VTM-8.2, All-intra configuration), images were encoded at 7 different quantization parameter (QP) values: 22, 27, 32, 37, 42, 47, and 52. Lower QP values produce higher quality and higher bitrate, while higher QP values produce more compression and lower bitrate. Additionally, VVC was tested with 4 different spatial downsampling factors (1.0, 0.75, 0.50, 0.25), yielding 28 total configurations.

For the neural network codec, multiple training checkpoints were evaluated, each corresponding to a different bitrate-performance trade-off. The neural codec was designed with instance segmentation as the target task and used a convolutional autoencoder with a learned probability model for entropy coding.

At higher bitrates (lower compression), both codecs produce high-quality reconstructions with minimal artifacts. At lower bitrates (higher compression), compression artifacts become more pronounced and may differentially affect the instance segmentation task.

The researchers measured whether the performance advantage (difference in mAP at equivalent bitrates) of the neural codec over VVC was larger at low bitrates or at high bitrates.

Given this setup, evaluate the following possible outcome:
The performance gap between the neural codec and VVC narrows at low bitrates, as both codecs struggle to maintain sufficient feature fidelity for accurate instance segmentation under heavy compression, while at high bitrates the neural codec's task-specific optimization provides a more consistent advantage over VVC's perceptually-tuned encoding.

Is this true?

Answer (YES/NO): NO